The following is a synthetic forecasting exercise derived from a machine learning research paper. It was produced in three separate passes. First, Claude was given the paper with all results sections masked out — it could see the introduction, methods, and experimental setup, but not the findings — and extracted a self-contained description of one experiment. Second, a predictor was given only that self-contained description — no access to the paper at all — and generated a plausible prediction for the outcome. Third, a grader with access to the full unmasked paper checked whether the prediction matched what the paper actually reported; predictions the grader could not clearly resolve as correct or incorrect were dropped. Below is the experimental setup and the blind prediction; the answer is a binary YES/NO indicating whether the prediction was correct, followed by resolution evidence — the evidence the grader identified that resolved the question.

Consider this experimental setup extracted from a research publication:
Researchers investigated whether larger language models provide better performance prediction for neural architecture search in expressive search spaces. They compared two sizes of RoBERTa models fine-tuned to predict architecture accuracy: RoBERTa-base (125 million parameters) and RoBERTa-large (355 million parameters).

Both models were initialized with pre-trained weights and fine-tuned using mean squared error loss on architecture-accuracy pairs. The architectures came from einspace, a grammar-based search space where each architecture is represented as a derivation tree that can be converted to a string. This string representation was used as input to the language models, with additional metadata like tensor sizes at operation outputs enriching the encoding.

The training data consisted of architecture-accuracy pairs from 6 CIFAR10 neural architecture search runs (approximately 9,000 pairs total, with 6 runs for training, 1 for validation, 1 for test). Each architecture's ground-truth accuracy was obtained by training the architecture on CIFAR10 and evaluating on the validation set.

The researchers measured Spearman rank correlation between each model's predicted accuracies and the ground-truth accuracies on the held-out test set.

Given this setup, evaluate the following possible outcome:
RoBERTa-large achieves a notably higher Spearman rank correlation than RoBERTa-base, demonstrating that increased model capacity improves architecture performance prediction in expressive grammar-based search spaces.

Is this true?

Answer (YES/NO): NO